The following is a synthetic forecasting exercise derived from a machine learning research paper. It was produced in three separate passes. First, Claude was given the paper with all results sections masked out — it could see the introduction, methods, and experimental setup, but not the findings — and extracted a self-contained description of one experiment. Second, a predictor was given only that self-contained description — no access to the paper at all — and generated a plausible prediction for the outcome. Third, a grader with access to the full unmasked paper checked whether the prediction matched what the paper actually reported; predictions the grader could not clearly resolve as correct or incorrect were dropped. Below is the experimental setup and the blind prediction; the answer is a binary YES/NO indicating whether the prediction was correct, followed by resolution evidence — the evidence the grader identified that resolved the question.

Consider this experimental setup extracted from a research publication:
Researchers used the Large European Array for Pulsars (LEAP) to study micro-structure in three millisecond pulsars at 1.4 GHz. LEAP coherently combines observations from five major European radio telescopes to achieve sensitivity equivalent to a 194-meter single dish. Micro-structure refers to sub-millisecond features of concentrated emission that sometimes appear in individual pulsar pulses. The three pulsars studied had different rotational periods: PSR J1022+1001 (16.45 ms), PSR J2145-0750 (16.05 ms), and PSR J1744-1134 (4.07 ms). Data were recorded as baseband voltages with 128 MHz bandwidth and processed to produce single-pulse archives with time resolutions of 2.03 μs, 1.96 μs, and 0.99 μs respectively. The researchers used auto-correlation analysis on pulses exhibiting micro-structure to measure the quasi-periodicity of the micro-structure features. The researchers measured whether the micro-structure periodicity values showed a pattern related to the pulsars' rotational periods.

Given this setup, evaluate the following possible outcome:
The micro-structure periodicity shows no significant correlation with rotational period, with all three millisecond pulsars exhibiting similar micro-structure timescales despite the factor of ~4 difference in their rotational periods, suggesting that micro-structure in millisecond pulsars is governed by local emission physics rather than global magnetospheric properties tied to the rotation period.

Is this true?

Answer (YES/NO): NO